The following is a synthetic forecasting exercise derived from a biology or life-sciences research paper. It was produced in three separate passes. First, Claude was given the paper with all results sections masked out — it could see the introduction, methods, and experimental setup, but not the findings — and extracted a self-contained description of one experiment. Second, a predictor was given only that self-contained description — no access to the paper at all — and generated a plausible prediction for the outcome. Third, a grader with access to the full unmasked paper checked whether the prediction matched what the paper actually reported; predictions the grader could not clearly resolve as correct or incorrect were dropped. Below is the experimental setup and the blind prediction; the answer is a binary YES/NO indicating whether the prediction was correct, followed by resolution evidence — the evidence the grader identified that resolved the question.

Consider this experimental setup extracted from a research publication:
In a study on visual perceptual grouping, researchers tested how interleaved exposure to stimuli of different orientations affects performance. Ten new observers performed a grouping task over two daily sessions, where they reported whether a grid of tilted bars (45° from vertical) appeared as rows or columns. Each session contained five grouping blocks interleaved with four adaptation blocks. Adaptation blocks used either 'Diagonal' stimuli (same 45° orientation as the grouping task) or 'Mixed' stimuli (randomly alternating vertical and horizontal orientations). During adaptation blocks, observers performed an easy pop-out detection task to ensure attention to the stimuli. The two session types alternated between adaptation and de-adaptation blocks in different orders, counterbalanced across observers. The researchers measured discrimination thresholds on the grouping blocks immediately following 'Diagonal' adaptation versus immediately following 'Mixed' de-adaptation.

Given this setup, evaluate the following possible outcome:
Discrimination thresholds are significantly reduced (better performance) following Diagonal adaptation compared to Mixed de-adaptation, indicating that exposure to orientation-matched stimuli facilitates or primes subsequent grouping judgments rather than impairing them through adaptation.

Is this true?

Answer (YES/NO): NO